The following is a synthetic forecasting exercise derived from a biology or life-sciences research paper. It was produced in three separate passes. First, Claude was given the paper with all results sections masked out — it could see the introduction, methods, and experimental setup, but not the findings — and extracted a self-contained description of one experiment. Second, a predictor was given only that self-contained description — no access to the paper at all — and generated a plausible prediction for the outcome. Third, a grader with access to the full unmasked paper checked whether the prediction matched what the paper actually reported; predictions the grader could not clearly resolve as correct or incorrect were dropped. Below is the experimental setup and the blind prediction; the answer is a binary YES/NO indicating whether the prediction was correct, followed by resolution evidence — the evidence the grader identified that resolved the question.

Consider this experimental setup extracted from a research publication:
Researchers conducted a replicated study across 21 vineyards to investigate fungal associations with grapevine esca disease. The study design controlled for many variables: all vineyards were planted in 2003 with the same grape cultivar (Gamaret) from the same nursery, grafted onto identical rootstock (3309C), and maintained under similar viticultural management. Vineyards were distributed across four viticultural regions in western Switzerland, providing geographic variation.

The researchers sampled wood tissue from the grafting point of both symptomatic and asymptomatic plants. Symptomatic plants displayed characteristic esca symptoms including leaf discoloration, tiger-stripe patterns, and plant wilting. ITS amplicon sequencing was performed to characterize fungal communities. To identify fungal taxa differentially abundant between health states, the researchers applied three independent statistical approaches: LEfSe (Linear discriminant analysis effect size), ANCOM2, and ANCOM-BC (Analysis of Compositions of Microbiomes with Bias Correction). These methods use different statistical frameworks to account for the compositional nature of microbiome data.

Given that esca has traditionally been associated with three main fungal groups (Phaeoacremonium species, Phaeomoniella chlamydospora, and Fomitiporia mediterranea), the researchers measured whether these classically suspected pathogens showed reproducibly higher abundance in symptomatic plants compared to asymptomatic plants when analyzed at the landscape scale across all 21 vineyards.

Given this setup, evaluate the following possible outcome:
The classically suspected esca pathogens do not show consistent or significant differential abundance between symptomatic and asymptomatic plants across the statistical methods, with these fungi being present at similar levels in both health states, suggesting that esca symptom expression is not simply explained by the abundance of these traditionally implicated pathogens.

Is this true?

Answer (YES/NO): YES